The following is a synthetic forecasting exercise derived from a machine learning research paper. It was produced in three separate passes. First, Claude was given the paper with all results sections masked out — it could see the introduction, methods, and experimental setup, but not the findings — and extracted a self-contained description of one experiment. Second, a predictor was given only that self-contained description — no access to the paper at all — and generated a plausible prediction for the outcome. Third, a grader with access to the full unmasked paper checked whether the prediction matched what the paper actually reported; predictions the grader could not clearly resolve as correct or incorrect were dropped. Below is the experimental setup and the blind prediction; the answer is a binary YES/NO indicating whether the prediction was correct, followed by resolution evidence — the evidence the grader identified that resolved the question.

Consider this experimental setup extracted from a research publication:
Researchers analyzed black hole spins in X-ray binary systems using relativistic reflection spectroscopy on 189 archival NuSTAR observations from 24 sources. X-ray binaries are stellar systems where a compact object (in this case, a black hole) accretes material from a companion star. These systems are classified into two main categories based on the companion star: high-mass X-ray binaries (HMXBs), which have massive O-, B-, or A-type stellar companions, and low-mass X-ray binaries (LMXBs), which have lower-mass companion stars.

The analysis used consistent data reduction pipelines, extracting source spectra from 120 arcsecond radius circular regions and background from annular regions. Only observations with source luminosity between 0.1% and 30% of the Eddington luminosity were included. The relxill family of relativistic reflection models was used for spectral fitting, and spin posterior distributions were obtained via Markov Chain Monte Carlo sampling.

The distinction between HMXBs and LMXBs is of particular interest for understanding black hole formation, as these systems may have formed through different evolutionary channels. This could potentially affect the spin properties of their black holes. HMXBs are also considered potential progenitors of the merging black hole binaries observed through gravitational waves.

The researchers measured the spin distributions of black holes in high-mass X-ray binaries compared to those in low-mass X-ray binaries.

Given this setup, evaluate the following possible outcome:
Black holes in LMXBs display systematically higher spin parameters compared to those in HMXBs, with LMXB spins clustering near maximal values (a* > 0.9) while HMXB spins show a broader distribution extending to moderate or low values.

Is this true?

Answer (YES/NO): NO